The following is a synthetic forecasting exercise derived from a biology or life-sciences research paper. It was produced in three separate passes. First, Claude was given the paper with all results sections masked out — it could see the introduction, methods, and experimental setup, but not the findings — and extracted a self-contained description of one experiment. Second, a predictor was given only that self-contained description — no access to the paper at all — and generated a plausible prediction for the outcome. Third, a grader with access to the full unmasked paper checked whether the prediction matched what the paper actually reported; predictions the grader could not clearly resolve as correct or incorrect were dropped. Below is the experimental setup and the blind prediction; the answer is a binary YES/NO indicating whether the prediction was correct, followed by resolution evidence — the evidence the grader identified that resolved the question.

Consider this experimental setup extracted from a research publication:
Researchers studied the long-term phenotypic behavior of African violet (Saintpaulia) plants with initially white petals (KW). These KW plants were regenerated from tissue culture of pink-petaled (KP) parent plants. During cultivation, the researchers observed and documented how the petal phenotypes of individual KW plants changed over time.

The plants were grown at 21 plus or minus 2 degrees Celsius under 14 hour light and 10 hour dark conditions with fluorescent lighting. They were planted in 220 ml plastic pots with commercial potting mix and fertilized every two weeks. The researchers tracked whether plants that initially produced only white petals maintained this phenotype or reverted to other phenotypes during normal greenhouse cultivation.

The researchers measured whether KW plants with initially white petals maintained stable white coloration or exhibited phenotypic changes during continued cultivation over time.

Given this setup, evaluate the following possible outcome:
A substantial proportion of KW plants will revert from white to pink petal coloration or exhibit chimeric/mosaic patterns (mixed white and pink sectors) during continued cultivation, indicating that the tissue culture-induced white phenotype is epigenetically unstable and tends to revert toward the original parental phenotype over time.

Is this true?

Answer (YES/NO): YES